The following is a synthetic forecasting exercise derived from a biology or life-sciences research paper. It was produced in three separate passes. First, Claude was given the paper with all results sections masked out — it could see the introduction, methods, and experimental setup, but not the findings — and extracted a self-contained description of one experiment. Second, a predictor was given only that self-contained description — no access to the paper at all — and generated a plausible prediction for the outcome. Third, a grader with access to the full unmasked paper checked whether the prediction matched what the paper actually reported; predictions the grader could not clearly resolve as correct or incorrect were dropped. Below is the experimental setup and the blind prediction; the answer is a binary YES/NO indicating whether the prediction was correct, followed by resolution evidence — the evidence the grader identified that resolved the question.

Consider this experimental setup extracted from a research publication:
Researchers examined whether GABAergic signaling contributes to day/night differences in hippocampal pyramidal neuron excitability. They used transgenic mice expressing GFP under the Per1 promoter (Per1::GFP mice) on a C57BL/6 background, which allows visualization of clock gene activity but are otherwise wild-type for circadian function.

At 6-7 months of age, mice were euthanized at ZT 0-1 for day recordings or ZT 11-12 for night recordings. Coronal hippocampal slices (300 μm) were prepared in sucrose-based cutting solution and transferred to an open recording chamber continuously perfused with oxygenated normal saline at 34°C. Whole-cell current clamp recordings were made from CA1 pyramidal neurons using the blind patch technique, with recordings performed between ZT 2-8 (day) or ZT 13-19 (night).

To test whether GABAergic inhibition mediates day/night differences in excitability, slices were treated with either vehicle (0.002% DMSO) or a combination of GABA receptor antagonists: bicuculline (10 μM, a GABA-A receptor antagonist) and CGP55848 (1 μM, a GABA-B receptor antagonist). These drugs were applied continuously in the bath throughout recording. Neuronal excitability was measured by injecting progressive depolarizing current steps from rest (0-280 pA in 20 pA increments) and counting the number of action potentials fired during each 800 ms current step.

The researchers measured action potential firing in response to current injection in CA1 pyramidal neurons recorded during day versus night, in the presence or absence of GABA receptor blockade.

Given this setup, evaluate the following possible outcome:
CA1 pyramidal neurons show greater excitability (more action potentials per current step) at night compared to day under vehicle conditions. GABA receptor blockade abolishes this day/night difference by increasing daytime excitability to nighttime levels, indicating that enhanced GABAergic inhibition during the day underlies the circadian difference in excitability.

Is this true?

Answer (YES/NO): YES